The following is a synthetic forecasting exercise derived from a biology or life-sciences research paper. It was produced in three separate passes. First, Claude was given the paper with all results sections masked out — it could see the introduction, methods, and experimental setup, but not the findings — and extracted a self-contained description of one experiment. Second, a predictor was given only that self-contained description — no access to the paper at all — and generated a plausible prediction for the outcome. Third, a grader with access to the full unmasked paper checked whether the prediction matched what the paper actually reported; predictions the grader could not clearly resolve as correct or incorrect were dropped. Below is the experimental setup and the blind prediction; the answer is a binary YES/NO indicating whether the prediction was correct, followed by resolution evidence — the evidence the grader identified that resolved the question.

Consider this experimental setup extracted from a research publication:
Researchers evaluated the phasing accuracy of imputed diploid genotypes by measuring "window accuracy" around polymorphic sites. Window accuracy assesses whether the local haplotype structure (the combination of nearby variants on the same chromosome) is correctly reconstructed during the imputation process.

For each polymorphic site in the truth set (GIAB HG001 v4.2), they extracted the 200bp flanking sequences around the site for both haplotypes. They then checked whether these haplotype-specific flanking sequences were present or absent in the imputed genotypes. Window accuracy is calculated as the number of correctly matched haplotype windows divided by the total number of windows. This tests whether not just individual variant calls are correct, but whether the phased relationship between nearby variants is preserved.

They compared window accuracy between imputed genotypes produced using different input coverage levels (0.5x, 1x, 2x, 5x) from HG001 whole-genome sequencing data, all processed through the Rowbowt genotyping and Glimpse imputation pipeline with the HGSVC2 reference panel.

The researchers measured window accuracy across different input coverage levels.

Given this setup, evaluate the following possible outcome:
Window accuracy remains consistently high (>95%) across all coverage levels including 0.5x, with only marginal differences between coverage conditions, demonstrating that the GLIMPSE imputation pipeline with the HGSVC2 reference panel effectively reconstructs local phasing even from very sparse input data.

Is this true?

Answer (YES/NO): NO